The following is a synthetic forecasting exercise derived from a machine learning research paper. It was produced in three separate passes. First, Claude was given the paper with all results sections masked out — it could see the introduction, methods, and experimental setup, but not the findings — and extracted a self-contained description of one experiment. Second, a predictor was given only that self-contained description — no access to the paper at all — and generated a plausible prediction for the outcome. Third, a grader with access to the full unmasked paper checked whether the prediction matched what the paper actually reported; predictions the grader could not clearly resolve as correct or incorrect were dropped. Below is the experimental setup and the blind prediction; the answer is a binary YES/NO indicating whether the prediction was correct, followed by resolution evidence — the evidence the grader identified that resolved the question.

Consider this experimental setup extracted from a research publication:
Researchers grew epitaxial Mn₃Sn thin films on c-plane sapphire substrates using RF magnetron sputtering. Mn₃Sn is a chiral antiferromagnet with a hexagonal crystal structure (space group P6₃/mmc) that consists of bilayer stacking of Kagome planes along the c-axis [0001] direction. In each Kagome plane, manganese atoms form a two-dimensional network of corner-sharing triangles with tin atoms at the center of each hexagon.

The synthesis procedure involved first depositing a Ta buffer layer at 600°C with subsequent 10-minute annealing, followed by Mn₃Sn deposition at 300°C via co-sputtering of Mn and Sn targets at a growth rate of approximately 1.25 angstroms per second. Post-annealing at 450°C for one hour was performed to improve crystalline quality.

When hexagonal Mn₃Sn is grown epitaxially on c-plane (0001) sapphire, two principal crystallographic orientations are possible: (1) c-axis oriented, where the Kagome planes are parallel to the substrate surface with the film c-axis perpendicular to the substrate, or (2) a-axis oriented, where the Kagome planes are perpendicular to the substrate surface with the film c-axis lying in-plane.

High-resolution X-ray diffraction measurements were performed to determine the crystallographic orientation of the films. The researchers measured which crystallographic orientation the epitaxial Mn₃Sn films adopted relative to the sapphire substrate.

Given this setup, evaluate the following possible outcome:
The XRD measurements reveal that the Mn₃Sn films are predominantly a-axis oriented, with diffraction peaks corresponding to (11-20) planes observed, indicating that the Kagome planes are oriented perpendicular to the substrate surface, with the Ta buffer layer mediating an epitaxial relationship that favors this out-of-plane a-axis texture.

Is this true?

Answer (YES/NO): NO